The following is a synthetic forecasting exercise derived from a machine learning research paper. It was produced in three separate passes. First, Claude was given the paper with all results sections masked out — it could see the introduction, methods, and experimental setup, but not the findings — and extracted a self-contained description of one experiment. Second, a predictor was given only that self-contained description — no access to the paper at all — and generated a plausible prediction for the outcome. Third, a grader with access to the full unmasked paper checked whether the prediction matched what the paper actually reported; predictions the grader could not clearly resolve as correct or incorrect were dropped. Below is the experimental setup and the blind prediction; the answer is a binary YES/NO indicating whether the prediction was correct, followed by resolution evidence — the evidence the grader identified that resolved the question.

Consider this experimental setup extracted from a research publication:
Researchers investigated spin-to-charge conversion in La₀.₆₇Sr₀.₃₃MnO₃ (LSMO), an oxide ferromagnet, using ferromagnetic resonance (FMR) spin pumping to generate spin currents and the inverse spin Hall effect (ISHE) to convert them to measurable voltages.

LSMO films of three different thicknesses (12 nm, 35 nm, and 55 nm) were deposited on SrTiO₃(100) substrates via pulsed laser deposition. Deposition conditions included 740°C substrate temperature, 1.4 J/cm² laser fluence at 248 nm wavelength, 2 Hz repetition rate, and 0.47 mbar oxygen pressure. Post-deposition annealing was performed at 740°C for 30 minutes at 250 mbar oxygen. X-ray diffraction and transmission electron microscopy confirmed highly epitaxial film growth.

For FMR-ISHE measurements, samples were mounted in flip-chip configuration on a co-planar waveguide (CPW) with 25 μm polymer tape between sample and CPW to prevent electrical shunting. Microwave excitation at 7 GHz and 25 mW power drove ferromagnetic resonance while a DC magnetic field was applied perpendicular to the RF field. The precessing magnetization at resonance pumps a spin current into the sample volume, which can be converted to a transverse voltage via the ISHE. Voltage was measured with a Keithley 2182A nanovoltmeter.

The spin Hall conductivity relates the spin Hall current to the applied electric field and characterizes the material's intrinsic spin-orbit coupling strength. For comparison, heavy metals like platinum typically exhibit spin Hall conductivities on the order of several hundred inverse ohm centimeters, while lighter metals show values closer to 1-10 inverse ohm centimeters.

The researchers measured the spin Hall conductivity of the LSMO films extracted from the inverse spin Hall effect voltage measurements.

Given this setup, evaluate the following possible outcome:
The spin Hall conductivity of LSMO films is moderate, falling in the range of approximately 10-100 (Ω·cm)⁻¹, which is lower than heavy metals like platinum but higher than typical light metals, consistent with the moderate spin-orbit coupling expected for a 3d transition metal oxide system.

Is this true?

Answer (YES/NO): YES